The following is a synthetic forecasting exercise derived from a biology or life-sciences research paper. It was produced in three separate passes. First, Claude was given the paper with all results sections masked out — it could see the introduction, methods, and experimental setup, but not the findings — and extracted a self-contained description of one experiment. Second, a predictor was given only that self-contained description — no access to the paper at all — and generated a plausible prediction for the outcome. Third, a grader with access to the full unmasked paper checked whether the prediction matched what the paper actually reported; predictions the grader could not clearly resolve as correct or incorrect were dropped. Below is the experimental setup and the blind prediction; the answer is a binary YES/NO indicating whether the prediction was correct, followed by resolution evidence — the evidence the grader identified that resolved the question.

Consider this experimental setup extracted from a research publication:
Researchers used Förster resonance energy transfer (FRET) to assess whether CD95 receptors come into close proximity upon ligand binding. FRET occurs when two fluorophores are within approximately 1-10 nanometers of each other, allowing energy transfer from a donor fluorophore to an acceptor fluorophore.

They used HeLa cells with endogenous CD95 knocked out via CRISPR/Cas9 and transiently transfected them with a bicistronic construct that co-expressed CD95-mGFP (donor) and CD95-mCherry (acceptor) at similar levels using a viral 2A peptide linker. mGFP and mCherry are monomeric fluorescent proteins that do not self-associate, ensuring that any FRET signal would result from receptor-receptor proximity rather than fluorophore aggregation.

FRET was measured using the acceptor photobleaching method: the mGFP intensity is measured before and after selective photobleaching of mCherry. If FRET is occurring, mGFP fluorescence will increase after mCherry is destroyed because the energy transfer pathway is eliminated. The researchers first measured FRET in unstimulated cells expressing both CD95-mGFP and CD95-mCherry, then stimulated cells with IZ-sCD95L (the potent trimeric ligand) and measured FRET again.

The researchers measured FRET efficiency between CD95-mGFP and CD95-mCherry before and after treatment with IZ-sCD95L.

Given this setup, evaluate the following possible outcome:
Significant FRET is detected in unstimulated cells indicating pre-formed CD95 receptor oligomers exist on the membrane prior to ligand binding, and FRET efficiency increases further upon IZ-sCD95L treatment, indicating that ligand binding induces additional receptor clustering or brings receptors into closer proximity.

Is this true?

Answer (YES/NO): NO